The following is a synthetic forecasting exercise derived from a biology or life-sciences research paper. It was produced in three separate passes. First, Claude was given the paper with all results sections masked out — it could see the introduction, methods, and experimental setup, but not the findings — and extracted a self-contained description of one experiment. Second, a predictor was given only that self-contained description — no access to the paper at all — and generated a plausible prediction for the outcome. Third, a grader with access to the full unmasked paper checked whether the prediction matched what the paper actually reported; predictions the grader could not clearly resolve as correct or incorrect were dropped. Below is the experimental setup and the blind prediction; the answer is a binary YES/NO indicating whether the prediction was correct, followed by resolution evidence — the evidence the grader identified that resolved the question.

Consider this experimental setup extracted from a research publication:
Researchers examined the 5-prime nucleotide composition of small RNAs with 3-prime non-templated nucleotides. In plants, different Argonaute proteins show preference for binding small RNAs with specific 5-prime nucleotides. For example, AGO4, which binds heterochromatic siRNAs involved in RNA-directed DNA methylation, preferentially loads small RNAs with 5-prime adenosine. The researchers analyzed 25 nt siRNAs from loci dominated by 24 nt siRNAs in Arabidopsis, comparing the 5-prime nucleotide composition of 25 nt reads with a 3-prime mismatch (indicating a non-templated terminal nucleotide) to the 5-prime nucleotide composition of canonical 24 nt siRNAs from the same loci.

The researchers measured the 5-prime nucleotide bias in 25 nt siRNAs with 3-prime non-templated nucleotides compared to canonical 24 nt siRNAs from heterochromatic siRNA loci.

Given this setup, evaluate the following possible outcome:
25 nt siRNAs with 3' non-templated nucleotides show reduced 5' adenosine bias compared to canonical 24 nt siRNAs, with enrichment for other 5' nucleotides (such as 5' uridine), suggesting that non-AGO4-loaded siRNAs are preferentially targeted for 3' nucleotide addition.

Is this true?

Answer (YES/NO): NO